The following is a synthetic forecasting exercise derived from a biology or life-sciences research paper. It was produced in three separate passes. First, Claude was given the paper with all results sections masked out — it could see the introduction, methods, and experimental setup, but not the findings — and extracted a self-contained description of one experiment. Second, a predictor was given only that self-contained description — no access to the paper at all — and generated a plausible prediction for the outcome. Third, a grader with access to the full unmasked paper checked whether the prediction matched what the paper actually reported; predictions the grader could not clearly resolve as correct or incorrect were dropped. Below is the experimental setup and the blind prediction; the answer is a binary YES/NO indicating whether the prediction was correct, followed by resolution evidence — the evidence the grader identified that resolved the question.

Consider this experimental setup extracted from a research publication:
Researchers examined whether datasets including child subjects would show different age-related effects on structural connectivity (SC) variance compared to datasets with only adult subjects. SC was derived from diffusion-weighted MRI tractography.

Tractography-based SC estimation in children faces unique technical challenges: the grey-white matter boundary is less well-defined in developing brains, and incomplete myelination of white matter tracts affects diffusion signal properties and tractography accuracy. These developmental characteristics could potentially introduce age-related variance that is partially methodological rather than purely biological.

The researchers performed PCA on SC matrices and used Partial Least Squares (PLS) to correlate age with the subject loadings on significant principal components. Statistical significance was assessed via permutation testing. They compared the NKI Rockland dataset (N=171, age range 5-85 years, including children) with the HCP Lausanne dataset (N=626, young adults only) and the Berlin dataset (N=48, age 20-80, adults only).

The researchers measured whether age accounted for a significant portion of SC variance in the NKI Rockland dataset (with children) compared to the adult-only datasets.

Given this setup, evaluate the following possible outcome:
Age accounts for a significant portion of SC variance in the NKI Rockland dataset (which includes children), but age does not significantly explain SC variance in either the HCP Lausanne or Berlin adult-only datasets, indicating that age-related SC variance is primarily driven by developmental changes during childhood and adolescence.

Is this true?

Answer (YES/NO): YES